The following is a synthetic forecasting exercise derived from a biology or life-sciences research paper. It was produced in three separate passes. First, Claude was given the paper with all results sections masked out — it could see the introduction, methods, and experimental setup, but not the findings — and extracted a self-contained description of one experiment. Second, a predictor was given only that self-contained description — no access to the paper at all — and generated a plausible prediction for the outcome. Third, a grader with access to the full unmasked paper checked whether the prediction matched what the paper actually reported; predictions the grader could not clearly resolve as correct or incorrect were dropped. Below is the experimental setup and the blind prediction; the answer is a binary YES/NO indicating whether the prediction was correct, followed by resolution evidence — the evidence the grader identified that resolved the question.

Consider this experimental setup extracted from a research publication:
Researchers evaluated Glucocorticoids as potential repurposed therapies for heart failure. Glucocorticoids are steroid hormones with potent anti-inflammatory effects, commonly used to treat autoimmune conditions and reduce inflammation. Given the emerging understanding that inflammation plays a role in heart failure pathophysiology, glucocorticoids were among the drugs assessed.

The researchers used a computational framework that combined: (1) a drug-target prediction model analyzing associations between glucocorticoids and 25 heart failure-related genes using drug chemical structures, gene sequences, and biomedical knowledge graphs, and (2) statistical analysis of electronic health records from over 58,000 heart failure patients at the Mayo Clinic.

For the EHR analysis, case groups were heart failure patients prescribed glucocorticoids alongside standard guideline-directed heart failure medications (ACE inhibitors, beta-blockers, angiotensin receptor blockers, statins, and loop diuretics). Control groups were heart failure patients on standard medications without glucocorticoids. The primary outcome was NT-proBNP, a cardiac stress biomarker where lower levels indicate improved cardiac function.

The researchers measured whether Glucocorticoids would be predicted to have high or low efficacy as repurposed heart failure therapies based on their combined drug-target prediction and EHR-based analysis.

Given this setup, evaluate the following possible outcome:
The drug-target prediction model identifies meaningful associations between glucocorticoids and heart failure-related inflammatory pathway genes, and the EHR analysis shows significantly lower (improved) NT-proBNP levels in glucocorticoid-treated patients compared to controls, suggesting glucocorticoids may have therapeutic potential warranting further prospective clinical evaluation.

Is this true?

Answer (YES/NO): NO